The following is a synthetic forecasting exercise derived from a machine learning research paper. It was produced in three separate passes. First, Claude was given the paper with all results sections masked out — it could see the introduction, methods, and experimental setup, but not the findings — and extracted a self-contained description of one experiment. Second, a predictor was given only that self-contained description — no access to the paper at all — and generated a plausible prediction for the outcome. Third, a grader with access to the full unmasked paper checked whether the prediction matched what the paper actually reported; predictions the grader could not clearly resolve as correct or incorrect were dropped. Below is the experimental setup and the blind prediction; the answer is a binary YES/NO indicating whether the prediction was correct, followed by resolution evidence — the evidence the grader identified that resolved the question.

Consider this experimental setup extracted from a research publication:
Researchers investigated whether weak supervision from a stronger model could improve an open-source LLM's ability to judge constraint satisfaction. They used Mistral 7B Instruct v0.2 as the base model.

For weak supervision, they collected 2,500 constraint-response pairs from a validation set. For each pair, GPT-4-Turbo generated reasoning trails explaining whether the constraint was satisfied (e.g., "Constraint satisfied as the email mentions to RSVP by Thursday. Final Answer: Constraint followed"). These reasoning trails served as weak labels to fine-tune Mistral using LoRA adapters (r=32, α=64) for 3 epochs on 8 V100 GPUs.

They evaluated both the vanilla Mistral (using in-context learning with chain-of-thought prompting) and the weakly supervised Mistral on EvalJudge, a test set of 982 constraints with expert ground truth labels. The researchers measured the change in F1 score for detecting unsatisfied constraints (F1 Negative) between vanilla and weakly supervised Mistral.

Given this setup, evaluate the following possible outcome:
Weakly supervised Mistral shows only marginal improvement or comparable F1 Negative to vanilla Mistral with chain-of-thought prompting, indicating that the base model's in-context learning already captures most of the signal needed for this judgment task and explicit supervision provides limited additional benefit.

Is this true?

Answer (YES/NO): NO